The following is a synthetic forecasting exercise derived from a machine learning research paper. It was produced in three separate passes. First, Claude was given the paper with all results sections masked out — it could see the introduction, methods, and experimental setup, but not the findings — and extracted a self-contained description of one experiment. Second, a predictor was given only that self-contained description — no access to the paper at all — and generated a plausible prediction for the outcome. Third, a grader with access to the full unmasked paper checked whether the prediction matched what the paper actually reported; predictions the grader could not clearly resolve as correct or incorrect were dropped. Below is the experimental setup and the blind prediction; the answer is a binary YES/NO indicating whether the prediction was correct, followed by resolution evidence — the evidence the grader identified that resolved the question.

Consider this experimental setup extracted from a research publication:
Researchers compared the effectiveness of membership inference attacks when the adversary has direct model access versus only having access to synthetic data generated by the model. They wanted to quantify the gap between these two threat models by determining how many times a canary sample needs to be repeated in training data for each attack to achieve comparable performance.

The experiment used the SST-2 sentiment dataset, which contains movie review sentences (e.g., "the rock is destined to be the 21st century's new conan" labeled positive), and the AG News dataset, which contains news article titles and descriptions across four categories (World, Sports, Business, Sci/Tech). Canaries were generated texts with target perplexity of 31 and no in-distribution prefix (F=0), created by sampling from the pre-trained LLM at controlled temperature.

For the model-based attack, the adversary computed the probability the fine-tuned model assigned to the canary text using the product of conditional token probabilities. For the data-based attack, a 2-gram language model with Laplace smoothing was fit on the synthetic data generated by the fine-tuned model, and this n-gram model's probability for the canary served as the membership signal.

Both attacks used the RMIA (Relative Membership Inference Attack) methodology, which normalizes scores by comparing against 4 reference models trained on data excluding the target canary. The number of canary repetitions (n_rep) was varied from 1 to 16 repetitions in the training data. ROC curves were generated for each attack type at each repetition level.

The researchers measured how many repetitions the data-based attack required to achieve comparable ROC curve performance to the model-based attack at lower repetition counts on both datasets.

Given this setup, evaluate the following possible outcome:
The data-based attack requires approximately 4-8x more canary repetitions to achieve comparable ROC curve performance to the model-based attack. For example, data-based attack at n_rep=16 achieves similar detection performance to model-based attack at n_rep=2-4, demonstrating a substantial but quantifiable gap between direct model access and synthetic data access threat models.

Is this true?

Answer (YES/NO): NO